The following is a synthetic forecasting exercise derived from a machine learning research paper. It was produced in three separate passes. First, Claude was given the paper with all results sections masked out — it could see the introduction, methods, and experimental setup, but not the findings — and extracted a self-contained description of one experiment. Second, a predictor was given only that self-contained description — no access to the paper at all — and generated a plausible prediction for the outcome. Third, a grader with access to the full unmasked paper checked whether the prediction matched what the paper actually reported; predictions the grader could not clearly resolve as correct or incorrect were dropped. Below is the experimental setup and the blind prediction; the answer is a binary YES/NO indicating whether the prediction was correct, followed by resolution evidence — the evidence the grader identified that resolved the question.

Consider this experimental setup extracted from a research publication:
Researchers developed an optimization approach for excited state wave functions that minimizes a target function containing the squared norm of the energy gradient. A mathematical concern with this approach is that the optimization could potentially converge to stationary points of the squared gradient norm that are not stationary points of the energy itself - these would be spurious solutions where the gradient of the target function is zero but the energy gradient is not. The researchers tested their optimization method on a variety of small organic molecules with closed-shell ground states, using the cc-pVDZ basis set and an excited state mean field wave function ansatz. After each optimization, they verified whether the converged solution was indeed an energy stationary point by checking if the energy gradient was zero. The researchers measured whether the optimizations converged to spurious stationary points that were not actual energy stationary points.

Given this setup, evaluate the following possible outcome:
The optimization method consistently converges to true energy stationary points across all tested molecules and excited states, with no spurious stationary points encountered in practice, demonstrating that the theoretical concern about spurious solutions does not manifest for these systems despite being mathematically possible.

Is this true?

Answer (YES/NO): YES